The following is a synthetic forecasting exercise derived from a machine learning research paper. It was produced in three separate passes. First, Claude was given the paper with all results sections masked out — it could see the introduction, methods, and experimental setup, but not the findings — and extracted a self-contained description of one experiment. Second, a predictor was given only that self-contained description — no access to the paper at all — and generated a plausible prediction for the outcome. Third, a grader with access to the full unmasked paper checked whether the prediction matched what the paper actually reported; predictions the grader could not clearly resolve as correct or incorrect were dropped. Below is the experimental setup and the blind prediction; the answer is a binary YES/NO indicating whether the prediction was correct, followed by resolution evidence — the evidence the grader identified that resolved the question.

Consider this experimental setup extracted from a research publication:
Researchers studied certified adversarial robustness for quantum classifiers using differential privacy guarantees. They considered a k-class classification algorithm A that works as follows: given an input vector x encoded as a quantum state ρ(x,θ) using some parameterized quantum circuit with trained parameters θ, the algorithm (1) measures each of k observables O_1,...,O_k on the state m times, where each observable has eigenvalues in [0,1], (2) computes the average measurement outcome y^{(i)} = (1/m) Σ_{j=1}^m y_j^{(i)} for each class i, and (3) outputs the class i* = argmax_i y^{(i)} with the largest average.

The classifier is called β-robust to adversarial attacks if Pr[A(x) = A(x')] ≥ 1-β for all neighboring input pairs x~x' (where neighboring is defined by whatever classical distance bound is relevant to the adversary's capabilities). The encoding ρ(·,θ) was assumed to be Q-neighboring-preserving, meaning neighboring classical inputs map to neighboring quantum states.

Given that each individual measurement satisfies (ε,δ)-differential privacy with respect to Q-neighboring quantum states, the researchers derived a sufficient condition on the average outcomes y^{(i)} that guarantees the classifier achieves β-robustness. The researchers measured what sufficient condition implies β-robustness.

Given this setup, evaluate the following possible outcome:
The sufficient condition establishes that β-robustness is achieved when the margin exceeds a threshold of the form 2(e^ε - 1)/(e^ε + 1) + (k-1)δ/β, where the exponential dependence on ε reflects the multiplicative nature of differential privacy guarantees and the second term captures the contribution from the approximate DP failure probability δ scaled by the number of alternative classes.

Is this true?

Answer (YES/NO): NO